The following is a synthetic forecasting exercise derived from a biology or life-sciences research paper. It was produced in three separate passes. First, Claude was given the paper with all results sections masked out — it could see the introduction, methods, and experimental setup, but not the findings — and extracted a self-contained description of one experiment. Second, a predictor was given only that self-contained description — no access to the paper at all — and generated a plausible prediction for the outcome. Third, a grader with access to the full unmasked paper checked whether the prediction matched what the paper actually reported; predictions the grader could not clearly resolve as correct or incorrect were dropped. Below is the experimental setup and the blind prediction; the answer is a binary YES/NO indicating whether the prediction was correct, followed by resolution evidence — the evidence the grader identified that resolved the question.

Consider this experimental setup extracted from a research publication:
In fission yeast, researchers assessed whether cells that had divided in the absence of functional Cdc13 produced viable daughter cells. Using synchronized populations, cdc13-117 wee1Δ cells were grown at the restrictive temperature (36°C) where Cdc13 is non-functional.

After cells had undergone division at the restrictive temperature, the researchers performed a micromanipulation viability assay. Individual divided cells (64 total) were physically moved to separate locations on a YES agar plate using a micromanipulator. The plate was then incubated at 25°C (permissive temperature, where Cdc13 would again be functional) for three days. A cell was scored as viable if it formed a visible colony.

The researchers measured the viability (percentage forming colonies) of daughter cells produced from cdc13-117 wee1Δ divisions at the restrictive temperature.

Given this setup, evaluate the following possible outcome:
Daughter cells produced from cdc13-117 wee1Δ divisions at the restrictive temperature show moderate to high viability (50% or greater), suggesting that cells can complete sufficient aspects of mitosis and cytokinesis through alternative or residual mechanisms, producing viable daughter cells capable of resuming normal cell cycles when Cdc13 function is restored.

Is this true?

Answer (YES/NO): YES